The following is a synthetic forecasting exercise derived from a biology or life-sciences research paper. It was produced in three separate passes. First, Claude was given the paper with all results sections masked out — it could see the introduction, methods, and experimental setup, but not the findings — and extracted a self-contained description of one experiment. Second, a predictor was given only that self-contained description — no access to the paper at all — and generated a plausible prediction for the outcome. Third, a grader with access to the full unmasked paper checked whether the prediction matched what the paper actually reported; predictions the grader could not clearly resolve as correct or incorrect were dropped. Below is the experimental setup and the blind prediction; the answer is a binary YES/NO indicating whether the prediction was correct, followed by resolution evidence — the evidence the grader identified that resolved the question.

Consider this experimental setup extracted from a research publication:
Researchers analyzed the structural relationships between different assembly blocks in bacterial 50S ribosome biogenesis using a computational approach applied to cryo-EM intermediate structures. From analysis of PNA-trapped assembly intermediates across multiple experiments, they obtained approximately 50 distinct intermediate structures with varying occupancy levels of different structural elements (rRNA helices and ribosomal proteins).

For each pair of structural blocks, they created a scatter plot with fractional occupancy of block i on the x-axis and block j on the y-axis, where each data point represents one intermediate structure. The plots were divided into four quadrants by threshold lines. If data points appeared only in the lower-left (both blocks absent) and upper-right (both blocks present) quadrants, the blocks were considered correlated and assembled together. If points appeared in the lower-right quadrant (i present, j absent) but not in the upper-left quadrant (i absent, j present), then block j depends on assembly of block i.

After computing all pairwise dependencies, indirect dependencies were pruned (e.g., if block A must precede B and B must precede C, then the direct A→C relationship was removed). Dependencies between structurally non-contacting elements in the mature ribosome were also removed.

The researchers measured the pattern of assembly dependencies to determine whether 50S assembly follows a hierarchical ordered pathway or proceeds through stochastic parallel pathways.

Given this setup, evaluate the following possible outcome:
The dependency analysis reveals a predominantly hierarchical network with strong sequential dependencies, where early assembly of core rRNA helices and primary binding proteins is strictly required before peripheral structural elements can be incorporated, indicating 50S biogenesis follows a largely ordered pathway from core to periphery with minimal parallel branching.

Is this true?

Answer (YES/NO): NO